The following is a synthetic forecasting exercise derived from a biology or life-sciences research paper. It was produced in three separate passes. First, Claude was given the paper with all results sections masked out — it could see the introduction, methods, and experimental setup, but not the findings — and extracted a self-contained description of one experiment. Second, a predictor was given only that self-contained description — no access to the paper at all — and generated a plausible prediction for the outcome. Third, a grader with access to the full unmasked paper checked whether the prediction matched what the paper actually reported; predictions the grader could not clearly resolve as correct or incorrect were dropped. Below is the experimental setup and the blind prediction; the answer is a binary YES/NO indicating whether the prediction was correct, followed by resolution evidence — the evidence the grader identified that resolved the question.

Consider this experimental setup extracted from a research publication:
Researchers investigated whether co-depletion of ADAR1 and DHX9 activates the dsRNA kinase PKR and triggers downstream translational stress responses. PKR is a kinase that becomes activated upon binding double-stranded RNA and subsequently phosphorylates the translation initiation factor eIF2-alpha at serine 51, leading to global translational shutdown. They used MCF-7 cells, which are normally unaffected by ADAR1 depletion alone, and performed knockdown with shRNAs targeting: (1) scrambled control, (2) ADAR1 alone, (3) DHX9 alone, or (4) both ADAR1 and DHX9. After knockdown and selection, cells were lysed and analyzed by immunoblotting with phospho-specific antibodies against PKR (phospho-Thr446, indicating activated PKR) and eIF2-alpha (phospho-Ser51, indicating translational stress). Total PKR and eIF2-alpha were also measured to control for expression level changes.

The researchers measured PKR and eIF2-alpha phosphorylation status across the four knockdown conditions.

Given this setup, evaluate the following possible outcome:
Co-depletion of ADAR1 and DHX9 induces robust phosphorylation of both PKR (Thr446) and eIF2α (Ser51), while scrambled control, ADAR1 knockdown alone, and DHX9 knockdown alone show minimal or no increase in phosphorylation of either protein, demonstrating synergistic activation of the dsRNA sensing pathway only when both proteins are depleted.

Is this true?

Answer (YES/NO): YES